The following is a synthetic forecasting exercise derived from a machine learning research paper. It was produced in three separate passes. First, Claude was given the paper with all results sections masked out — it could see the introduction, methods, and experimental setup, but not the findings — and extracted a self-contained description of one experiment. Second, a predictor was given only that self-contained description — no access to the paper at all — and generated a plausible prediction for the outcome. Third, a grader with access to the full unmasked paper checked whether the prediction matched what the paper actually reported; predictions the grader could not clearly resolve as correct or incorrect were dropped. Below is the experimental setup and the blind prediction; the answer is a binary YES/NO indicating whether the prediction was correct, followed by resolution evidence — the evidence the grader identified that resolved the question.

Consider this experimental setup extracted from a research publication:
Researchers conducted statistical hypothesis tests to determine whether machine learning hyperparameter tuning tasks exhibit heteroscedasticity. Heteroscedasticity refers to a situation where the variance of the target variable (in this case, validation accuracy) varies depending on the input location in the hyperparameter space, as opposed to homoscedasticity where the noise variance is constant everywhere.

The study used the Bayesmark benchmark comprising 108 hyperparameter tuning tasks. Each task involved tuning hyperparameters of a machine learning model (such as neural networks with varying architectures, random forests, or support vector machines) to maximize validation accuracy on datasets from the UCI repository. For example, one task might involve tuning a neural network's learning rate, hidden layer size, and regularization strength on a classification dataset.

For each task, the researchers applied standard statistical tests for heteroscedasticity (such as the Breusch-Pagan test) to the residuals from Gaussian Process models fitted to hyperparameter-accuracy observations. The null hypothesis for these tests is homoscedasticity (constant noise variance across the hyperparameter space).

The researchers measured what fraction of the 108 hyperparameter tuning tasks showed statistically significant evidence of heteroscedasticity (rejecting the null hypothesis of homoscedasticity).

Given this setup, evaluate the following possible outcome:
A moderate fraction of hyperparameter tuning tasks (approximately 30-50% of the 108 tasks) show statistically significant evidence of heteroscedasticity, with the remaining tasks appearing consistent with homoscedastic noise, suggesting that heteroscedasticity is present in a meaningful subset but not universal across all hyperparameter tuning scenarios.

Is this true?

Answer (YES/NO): NO